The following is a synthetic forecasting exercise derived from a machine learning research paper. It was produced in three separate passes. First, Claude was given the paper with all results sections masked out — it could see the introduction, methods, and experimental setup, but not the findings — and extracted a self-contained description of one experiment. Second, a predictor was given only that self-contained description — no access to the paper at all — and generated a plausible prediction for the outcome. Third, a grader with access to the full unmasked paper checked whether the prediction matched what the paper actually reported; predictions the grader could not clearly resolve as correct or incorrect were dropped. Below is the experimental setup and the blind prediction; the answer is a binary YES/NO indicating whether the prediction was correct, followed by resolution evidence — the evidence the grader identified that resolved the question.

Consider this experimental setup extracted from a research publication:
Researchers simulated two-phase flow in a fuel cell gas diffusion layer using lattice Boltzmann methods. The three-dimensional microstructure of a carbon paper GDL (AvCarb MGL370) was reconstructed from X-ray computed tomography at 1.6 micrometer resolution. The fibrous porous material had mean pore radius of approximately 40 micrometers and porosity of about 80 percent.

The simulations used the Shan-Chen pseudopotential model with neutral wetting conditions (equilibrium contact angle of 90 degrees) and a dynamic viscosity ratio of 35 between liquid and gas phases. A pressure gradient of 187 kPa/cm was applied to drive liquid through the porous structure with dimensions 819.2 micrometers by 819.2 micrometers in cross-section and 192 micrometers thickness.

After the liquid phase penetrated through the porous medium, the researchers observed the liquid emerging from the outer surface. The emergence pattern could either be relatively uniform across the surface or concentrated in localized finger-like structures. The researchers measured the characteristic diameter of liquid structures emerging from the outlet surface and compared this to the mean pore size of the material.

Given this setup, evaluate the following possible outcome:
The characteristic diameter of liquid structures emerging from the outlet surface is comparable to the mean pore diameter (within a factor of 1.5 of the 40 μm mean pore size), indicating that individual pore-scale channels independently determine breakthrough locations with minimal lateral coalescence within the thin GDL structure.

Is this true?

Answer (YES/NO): NO